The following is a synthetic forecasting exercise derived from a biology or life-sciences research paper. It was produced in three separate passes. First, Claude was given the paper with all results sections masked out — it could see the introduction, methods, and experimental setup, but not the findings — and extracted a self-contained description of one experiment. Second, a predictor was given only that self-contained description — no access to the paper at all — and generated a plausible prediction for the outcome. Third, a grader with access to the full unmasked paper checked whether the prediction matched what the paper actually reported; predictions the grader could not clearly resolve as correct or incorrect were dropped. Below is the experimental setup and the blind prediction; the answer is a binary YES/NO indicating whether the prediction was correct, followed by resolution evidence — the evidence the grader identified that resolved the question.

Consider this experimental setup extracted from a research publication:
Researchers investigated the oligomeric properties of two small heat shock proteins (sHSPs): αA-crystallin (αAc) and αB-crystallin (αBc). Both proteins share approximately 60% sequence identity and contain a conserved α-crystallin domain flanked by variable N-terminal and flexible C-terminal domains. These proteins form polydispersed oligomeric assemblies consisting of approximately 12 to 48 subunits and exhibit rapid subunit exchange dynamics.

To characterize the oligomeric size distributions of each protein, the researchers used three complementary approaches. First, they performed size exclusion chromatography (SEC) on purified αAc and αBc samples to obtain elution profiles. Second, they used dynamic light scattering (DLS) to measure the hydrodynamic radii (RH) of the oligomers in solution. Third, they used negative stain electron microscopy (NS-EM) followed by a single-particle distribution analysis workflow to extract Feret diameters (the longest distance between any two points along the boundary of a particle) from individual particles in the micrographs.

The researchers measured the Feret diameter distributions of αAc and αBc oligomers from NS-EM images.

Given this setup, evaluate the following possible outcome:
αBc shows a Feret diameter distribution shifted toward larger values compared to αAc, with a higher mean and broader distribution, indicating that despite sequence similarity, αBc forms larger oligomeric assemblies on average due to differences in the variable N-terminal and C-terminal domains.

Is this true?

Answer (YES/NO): NO